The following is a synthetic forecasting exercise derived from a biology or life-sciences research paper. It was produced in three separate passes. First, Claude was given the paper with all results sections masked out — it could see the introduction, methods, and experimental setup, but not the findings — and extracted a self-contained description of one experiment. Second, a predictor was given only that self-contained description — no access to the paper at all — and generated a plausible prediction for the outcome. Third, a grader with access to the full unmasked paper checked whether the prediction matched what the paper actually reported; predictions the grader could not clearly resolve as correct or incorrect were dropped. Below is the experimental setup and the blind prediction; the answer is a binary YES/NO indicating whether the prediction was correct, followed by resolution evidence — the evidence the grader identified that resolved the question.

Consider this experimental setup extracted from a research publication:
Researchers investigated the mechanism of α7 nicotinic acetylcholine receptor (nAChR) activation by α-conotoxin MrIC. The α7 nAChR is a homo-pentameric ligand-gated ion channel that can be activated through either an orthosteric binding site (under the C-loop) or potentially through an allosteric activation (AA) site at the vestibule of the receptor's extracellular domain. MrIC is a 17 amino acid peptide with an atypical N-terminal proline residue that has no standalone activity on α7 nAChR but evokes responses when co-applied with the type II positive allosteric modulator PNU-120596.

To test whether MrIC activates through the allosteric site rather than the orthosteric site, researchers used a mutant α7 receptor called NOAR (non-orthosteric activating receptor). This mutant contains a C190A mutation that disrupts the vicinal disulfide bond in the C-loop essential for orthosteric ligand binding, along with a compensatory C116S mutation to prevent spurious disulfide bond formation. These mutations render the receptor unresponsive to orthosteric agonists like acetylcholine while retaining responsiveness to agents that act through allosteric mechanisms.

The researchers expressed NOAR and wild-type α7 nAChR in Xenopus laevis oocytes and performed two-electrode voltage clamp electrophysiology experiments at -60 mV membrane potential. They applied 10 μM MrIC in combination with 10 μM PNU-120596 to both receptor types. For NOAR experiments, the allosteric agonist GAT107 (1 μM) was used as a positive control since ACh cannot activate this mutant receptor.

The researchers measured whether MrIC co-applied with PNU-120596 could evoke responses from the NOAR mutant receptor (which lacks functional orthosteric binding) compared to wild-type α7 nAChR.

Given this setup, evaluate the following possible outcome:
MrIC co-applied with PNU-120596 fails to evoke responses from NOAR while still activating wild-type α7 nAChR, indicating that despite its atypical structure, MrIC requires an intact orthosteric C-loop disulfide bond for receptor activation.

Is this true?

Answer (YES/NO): NO